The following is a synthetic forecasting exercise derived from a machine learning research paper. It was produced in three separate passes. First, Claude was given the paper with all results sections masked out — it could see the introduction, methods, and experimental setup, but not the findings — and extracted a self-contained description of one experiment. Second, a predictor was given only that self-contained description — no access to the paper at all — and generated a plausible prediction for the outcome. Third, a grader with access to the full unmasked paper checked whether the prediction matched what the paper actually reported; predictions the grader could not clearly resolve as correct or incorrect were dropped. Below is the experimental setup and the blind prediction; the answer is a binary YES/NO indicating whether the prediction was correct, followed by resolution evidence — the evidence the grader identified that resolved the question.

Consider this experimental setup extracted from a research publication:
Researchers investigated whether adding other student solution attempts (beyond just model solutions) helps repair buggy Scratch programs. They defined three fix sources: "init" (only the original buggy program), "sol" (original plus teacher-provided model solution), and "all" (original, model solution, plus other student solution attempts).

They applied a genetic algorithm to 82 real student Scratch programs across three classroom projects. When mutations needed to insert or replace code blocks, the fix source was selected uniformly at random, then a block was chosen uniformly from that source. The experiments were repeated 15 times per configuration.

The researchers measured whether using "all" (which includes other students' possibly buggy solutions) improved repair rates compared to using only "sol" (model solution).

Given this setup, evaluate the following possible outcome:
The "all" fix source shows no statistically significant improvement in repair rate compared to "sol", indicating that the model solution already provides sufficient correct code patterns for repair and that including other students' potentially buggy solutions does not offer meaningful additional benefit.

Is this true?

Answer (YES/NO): YES